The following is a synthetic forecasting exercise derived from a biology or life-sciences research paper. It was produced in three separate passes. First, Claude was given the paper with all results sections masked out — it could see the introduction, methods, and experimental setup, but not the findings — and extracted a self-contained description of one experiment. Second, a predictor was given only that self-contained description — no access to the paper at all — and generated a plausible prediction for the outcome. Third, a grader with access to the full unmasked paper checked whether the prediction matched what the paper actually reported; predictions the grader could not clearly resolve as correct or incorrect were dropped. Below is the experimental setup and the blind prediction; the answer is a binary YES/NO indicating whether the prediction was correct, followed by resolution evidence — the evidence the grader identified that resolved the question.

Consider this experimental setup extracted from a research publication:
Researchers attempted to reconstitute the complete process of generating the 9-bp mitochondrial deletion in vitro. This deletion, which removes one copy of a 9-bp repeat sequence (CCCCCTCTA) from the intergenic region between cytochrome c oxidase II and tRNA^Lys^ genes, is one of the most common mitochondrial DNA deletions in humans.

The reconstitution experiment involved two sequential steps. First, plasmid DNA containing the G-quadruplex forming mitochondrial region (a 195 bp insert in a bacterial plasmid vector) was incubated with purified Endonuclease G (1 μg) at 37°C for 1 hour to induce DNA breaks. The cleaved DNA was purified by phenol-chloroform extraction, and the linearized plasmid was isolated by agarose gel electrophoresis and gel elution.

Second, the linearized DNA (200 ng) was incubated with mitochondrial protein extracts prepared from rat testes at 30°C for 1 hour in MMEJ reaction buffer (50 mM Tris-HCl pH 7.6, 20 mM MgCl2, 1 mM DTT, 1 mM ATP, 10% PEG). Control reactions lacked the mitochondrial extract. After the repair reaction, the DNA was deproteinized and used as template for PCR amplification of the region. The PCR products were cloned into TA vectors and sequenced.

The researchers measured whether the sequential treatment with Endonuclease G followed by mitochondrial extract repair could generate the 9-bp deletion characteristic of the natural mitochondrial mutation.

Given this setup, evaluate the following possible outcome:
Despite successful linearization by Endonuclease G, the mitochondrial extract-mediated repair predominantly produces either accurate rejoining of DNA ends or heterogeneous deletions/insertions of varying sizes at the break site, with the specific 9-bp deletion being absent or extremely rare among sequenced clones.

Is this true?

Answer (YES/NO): NO